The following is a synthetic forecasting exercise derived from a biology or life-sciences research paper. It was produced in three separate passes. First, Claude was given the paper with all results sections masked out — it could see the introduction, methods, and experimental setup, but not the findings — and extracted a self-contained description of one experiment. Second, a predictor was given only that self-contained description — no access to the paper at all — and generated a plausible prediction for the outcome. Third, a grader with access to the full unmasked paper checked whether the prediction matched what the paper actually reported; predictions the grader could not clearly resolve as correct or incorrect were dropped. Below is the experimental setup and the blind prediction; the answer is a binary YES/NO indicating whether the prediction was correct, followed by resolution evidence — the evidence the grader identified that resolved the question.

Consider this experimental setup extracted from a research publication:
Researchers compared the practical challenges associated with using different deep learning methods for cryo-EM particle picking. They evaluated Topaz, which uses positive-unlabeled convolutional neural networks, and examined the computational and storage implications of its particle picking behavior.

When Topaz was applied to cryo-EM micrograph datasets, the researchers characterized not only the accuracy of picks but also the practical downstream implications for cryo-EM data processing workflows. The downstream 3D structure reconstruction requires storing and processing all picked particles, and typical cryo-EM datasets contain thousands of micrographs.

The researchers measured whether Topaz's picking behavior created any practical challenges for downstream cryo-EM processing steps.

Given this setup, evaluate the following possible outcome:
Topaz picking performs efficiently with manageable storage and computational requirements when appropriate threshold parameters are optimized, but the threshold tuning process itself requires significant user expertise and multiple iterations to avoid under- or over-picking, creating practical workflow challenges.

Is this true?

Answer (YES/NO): NO